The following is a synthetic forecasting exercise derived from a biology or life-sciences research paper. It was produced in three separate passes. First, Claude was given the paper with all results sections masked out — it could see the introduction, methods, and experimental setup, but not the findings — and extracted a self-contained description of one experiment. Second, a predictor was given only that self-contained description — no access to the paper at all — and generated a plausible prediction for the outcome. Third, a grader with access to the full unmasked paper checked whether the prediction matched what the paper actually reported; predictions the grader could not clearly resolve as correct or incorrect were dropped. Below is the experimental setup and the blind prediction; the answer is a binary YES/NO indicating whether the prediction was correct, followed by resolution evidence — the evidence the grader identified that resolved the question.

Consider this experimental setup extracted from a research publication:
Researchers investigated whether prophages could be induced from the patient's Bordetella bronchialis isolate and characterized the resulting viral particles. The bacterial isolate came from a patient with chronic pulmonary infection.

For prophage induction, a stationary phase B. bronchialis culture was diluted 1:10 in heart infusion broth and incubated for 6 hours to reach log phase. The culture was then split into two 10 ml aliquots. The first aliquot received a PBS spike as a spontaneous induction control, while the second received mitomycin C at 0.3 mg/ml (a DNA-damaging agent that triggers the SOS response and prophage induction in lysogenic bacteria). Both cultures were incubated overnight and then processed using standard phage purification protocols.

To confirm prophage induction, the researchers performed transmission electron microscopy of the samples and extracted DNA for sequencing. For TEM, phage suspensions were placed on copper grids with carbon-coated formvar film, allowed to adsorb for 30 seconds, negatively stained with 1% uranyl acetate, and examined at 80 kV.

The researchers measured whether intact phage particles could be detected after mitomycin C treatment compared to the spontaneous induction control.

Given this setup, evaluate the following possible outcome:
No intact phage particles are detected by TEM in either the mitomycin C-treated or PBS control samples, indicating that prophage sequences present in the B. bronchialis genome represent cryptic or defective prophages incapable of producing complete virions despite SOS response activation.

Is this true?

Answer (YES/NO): NO